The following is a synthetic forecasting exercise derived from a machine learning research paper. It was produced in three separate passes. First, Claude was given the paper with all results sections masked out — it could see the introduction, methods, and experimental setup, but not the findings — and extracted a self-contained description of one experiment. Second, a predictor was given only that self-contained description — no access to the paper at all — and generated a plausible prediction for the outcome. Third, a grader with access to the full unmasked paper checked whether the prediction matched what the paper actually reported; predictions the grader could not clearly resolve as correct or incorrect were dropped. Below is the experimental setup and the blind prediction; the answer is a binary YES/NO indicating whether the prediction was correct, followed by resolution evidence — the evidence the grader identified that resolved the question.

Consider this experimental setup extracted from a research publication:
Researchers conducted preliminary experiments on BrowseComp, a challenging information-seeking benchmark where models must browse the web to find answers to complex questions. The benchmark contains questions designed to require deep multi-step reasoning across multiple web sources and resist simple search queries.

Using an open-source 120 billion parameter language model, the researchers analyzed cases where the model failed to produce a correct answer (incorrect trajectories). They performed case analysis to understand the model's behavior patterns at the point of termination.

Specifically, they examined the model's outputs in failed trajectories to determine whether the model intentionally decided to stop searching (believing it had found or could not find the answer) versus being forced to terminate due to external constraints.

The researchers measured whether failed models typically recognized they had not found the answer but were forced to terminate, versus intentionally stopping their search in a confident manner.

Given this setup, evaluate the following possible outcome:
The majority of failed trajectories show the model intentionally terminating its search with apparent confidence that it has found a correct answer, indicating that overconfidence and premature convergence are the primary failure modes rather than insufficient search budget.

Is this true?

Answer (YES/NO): NO